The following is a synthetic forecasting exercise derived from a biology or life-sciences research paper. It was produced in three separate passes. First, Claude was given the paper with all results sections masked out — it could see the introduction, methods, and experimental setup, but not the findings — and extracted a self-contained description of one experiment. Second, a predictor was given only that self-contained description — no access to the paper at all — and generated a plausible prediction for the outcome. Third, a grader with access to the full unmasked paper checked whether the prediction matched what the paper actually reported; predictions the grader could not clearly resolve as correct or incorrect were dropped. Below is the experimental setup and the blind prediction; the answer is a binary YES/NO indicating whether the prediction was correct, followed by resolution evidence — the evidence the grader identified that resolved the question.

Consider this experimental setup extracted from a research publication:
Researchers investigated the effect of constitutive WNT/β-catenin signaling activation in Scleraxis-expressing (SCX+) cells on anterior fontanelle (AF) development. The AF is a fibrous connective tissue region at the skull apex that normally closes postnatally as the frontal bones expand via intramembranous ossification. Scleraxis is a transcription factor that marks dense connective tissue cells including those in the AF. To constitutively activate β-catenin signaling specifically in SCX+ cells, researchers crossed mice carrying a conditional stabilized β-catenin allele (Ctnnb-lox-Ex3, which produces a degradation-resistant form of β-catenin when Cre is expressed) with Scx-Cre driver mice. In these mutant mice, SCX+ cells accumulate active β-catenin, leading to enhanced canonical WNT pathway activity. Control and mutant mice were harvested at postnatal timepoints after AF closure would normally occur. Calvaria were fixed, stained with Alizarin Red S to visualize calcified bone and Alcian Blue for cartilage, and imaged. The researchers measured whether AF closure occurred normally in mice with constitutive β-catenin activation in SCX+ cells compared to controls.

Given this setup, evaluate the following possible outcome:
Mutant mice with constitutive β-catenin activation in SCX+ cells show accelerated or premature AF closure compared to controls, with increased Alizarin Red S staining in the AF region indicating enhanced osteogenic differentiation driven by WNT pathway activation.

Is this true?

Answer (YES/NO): NO